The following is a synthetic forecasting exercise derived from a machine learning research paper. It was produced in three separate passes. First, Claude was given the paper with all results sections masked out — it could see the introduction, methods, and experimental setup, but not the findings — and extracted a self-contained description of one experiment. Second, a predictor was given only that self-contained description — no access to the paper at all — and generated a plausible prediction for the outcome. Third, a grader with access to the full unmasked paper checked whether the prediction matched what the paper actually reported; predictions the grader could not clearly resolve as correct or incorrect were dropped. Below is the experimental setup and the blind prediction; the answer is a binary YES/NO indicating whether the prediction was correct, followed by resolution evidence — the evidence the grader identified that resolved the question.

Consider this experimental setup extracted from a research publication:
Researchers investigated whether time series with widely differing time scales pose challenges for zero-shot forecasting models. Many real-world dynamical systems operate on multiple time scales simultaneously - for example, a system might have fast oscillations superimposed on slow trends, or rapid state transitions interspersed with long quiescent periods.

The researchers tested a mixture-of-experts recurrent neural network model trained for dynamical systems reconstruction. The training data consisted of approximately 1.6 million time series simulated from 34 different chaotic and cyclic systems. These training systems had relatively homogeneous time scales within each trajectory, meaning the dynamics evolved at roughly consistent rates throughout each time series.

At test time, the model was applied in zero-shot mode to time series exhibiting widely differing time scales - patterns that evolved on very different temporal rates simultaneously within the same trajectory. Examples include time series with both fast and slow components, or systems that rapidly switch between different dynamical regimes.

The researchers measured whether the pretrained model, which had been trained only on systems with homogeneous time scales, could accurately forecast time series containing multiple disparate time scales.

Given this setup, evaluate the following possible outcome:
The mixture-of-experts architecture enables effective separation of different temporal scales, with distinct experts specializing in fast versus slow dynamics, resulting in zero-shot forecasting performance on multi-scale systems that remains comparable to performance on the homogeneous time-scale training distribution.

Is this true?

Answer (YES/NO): NO